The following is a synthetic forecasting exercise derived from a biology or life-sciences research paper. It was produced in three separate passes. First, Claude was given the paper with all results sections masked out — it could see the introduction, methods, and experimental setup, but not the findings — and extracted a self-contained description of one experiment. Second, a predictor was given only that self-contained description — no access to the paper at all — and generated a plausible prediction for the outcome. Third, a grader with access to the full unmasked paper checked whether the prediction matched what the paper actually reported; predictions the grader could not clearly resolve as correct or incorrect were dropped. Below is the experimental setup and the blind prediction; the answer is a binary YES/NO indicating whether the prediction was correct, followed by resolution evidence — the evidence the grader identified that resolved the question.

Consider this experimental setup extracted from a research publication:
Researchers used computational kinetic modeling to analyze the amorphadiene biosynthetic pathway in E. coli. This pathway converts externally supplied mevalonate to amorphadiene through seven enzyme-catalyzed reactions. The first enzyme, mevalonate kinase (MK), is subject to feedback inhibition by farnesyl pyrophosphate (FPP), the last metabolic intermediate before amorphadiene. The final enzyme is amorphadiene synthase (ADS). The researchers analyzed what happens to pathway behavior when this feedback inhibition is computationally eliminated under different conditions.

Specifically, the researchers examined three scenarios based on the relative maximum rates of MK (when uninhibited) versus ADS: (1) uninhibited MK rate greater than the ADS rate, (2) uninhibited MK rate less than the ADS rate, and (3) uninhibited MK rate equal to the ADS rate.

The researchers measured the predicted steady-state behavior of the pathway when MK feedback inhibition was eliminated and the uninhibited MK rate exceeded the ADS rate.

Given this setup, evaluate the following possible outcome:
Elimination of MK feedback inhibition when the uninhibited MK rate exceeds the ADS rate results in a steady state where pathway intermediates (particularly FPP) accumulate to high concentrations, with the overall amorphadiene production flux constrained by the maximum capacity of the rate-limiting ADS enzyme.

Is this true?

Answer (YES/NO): NO